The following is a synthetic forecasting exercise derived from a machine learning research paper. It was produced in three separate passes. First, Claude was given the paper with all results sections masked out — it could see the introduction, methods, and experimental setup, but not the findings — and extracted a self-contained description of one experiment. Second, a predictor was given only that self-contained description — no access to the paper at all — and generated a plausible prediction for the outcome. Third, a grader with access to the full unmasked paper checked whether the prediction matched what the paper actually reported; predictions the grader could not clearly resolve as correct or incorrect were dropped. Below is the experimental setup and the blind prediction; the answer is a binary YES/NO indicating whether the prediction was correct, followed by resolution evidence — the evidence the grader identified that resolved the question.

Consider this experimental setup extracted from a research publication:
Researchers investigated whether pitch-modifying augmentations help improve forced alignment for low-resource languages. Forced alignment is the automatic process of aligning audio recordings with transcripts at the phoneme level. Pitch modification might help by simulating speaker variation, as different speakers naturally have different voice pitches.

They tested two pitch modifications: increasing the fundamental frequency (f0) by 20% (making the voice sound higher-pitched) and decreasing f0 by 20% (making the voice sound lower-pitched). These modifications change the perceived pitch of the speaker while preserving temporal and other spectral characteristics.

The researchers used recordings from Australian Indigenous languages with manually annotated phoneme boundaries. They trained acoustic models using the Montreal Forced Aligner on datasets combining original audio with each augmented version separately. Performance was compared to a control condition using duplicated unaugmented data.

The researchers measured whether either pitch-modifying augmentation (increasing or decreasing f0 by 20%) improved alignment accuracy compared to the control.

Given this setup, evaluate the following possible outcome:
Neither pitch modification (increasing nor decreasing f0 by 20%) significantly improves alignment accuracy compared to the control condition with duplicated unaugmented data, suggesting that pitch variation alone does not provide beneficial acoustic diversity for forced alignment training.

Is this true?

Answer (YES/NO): YES